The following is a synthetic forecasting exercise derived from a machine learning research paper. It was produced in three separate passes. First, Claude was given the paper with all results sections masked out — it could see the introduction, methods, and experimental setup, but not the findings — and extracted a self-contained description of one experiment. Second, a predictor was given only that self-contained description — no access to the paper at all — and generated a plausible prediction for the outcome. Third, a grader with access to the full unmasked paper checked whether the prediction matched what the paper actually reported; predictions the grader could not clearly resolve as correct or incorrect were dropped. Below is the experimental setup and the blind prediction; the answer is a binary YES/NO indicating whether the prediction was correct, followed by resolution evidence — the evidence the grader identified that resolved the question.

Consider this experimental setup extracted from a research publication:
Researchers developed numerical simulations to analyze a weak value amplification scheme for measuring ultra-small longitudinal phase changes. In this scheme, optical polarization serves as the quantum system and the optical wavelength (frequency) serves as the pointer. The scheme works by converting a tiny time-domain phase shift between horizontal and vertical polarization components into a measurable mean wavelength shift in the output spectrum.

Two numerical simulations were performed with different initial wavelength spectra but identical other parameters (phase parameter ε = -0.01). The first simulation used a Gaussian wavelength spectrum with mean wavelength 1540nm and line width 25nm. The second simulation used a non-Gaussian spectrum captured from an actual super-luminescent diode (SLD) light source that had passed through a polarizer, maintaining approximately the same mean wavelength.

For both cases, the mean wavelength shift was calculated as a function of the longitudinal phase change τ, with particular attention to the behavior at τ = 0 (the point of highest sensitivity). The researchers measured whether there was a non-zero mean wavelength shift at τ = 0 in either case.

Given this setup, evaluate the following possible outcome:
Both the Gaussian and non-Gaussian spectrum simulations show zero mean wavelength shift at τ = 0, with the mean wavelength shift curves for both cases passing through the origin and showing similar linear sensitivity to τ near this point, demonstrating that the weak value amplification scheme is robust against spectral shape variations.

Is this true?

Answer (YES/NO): NO